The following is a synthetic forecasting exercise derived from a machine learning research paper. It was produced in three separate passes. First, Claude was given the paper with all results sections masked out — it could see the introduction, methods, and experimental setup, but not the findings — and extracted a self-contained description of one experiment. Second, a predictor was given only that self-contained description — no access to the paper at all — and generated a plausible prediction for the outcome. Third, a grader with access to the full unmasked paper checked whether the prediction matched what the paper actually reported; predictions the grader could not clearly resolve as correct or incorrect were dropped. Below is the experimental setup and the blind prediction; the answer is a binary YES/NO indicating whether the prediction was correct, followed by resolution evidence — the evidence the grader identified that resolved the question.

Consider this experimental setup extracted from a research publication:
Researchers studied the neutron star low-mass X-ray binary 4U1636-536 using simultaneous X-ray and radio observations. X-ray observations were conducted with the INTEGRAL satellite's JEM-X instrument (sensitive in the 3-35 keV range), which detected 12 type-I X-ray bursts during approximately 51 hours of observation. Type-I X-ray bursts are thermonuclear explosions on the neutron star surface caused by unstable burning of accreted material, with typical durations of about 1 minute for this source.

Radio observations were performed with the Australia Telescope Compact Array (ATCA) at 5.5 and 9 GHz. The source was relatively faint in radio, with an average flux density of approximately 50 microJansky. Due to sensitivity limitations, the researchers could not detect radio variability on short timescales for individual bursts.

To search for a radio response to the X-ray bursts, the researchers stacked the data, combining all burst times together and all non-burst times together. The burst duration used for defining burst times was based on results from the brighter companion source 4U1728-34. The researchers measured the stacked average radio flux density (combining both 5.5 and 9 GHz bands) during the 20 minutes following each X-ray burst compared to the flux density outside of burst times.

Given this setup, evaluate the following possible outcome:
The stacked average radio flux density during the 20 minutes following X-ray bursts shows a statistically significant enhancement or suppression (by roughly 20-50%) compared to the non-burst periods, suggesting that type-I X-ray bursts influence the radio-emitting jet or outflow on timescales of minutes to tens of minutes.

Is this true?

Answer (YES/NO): YES